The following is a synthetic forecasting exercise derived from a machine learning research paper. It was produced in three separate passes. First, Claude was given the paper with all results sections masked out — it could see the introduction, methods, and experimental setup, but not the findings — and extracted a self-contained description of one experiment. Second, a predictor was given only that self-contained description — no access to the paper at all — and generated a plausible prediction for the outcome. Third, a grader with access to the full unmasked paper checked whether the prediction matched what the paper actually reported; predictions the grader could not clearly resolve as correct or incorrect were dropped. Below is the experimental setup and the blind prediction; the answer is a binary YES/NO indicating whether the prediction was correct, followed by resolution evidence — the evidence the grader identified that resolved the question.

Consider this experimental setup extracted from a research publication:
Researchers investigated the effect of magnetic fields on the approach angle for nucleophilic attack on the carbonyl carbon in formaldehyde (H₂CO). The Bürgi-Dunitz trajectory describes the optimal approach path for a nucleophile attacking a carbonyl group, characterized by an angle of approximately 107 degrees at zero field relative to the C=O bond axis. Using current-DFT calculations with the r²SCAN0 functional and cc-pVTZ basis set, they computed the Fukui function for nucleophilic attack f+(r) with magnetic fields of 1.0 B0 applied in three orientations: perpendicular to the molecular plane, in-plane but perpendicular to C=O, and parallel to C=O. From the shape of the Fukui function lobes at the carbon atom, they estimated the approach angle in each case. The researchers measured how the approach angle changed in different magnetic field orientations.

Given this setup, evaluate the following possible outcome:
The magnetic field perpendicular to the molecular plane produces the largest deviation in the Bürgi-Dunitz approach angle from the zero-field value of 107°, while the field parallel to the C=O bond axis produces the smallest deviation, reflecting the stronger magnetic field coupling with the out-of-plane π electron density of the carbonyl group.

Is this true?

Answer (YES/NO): NO